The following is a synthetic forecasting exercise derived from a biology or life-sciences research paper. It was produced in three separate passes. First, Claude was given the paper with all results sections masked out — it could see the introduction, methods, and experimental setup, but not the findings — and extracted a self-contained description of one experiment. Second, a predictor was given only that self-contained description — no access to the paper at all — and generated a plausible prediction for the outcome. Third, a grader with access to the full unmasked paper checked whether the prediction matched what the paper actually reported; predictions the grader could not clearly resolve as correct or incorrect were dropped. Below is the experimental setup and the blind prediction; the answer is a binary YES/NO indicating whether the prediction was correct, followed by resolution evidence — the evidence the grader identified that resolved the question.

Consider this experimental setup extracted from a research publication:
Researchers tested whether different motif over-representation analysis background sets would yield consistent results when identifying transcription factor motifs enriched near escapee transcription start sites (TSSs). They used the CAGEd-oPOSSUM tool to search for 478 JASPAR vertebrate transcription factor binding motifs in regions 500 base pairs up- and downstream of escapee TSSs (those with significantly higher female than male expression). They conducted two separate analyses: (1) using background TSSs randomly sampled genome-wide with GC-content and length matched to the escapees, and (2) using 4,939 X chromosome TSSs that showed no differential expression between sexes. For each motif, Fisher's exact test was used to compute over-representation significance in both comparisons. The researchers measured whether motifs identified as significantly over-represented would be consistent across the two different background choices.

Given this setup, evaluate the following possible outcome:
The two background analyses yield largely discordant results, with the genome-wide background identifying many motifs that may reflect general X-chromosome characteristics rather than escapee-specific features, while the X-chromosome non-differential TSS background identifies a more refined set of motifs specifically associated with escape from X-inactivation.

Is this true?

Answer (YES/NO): NO